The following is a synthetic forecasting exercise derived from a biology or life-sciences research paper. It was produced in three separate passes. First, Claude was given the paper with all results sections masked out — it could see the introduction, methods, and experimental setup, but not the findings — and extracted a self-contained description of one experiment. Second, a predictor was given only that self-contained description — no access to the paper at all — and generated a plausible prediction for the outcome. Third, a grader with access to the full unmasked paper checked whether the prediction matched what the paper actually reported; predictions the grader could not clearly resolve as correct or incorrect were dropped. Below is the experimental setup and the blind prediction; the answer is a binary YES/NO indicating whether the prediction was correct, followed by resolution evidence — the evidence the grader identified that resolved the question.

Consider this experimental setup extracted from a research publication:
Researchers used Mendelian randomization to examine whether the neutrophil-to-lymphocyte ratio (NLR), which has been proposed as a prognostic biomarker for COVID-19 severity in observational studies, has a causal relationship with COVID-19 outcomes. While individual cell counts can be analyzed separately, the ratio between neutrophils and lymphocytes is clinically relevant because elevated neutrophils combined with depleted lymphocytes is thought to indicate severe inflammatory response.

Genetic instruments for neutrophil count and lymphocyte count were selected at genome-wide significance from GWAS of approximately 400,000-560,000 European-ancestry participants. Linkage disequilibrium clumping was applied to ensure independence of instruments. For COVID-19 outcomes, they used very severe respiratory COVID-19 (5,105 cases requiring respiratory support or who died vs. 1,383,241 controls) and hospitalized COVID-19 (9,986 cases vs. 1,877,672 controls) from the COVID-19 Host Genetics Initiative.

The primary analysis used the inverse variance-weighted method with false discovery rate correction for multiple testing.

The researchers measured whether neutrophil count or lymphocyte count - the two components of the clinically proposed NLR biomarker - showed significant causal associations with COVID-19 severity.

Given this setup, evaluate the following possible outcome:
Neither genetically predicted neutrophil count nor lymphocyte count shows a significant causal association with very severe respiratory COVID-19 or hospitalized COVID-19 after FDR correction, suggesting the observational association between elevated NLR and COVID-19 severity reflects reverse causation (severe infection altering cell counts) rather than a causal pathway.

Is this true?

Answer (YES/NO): YES